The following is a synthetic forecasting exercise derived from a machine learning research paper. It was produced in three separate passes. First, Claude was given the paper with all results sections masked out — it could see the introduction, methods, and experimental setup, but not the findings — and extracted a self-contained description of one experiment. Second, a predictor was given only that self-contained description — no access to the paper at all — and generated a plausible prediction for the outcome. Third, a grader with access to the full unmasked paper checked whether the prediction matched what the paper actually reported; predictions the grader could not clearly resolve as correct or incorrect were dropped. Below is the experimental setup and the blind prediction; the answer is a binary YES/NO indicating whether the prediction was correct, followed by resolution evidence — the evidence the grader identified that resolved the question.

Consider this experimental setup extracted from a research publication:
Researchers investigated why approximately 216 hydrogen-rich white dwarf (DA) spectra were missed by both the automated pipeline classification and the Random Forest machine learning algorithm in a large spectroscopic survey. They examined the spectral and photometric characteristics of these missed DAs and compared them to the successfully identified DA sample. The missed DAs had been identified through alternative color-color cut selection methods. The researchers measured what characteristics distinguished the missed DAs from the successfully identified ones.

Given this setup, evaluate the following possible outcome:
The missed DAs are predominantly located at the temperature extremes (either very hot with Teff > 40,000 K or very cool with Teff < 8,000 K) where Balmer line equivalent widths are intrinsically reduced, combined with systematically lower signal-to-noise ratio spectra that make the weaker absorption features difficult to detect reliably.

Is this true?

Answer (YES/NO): NO